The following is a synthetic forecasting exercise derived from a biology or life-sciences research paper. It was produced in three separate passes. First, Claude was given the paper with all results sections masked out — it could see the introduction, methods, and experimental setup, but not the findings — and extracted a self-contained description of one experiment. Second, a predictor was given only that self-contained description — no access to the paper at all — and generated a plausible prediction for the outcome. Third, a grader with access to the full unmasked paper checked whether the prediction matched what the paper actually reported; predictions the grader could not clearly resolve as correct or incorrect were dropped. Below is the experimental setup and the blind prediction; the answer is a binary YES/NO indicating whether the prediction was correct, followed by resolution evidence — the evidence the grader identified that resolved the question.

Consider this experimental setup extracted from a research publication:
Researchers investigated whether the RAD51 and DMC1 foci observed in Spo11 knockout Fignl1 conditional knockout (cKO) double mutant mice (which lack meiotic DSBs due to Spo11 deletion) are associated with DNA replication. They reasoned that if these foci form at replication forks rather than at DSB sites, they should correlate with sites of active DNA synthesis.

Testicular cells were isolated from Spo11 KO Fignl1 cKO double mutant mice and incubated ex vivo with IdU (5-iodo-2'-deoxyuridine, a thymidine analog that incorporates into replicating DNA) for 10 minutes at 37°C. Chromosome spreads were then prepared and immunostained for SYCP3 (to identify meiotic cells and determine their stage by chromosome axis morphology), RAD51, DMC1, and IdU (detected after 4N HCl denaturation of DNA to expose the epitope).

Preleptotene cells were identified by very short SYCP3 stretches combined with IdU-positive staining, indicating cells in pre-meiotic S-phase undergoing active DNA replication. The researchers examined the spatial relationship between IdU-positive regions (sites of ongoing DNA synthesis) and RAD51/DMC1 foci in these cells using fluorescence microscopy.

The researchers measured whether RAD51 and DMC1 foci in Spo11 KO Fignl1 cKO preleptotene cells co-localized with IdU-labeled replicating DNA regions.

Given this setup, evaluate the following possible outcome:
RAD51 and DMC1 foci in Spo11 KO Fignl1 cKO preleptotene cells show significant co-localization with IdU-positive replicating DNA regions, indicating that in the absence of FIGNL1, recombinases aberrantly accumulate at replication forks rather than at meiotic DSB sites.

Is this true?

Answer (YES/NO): NO